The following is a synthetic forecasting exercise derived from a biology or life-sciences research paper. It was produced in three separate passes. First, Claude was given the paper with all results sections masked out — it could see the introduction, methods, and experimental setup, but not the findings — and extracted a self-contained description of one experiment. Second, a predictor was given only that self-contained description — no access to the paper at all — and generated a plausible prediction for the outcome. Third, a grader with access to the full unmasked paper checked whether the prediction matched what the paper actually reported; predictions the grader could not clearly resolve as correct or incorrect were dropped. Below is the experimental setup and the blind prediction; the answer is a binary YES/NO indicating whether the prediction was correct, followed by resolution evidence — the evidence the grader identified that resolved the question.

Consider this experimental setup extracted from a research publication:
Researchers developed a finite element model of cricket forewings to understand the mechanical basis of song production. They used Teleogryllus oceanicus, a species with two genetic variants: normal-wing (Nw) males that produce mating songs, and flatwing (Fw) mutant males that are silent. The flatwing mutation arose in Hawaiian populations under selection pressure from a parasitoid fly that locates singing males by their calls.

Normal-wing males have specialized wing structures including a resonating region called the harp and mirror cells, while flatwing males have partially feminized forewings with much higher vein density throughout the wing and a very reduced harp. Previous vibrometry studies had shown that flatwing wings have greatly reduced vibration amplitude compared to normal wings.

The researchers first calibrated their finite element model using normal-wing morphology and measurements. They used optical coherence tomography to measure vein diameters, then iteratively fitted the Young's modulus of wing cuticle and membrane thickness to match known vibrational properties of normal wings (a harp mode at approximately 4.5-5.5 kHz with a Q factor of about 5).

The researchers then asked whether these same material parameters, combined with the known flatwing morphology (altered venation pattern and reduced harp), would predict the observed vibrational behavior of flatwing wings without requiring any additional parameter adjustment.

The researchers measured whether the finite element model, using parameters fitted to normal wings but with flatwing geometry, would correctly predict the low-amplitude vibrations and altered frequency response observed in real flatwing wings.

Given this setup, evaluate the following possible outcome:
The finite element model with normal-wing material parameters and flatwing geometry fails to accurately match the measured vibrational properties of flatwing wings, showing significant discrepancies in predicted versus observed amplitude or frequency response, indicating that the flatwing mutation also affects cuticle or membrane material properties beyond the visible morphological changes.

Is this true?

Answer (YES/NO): NO